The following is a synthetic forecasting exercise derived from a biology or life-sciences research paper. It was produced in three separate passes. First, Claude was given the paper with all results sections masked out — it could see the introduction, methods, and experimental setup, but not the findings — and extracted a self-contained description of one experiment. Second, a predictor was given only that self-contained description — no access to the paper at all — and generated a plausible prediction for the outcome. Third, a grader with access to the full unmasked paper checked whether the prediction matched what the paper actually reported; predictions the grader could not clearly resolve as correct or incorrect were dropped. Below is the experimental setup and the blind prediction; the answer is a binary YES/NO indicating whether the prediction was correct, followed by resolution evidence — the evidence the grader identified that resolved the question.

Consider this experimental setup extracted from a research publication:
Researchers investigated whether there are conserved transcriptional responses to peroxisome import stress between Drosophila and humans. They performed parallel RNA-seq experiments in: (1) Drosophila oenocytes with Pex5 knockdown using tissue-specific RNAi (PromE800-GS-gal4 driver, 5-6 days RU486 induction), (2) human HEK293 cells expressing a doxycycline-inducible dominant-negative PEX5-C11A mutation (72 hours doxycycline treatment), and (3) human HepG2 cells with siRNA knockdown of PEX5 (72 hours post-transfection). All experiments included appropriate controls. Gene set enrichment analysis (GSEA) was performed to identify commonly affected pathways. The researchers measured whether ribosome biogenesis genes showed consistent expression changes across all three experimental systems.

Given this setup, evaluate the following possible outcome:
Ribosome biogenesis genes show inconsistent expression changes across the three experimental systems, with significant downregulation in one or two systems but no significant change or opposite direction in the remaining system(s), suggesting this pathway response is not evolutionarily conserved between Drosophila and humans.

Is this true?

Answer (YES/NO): NO